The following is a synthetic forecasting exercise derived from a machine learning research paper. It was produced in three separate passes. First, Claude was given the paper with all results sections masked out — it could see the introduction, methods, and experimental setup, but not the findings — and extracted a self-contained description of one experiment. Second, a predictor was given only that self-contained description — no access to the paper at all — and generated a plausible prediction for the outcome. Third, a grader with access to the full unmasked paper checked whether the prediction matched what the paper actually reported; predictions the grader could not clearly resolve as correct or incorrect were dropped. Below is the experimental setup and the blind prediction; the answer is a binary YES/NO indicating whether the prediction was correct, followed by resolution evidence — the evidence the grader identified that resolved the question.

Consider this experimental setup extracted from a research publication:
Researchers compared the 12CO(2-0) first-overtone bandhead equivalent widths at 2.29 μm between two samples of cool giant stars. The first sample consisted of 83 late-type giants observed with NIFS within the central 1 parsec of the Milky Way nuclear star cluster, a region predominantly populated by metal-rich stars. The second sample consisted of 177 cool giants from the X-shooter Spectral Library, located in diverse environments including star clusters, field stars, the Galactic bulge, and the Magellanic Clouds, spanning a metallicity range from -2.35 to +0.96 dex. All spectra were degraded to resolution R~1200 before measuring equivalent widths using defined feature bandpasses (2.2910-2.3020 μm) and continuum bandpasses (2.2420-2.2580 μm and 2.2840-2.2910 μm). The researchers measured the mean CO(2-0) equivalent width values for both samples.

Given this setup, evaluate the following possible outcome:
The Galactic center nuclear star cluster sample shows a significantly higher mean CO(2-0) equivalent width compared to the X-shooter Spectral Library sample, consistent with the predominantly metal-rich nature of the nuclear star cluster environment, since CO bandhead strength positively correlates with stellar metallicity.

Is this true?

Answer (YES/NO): YES